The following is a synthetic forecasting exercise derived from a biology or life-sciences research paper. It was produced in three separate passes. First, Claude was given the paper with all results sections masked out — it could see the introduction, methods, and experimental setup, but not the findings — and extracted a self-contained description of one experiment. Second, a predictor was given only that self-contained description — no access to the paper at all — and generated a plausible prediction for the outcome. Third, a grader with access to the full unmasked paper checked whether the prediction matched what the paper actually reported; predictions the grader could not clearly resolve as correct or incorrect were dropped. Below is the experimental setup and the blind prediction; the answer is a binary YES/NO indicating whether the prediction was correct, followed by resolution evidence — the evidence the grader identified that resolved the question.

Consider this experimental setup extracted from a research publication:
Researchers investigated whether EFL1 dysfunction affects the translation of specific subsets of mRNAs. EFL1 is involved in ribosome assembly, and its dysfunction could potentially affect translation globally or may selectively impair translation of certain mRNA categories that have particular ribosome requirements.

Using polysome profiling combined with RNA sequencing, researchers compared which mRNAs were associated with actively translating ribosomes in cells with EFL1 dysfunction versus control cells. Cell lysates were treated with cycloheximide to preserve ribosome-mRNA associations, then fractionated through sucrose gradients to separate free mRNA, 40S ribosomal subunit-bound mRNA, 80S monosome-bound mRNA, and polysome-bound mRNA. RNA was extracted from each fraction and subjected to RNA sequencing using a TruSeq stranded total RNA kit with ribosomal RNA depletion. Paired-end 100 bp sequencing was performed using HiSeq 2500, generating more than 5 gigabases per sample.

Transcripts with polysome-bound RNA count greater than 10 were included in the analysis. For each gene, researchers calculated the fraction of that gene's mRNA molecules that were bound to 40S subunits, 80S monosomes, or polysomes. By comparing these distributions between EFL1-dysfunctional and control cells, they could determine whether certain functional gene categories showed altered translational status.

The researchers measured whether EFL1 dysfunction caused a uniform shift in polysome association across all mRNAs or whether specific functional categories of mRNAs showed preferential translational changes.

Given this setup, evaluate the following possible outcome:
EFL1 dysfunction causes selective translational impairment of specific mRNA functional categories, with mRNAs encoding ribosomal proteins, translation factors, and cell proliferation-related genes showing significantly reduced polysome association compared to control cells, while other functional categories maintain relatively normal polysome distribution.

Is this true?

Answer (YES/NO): NO